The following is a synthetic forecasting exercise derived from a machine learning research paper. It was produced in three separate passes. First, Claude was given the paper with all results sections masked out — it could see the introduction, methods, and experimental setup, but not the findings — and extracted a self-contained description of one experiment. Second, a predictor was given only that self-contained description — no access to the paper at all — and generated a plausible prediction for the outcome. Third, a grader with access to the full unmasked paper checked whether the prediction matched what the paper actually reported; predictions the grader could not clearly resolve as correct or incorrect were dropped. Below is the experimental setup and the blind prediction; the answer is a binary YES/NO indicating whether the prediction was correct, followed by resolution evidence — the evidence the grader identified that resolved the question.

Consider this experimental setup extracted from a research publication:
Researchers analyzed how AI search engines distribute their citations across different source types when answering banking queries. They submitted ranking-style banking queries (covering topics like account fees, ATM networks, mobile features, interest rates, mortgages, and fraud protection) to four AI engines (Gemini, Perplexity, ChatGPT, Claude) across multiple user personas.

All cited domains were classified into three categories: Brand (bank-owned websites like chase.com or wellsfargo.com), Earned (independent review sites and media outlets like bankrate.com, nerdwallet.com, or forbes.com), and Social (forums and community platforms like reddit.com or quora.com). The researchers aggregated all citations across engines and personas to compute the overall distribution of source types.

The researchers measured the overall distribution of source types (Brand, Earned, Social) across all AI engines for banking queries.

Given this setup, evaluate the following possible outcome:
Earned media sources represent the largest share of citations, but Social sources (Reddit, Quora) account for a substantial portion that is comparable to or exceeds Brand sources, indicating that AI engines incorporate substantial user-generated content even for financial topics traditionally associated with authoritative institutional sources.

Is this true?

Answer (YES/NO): NO